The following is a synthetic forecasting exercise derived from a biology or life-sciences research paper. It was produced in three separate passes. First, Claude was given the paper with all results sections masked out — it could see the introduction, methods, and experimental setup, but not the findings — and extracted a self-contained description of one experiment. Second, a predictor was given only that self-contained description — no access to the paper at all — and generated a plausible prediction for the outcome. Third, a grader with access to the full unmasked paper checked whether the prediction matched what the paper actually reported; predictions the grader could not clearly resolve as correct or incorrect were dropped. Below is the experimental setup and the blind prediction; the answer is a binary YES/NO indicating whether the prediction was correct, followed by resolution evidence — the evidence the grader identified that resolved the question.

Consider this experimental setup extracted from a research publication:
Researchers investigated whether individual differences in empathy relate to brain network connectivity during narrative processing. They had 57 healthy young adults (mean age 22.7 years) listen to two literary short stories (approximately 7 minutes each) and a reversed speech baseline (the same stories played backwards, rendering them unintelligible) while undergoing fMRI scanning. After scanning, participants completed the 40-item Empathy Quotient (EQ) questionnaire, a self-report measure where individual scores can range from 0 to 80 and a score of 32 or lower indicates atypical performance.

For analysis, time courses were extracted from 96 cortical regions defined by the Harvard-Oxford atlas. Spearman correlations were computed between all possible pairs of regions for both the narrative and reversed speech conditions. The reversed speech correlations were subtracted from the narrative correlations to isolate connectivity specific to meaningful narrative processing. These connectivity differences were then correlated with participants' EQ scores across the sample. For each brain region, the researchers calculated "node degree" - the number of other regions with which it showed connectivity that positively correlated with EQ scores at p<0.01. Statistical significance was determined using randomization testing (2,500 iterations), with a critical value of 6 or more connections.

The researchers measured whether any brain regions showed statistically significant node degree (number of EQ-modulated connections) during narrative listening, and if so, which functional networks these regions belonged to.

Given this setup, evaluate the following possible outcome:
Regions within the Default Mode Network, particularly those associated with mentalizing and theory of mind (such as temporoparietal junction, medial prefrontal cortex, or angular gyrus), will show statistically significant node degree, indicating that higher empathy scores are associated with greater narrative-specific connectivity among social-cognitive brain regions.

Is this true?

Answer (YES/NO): YES